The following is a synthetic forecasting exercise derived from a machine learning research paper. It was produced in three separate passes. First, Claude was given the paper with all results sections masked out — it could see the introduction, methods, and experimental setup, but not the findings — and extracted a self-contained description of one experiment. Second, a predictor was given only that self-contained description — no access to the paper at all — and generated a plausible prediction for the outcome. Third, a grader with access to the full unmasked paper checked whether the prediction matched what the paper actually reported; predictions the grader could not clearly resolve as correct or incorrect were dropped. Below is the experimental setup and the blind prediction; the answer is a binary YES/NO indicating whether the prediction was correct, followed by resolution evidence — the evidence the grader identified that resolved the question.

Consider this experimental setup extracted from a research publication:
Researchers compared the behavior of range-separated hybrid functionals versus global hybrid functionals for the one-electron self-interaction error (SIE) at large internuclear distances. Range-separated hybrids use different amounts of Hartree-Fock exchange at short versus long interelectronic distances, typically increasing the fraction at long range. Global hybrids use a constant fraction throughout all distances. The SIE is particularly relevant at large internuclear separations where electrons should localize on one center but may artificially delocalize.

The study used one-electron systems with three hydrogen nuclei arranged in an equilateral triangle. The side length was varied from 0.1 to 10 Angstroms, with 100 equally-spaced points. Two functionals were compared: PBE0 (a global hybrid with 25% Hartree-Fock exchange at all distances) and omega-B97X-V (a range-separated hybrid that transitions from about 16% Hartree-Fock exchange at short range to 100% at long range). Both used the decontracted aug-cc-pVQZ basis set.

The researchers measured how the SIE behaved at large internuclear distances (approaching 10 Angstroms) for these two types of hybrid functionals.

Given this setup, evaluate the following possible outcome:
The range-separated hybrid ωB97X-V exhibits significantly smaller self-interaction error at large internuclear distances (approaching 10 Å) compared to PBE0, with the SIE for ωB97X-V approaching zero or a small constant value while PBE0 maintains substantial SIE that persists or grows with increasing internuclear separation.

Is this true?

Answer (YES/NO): YES